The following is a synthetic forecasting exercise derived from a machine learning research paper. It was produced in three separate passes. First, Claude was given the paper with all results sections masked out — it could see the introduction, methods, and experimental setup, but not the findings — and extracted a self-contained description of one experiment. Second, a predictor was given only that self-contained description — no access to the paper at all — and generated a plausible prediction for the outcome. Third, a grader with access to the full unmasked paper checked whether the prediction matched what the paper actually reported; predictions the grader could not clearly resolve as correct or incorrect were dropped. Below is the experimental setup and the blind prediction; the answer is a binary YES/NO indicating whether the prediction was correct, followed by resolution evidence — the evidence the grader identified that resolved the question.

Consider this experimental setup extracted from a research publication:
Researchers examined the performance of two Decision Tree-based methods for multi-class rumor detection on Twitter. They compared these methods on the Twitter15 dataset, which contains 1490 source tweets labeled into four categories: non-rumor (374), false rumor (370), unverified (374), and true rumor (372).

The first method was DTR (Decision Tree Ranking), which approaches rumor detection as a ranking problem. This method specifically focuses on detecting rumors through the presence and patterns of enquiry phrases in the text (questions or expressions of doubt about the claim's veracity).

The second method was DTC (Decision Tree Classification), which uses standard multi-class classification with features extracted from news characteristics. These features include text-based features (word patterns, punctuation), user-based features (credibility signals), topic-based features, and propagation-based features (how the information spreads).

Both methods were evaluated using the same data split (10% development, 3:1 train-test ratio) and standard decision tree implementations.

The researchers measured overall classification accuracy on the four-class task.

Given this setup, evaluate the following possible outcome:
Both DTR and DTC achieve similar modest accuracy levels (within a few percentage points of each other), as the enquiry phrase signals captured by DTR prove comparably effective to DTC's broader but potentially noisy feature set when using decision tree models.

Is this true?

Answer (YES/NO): YES